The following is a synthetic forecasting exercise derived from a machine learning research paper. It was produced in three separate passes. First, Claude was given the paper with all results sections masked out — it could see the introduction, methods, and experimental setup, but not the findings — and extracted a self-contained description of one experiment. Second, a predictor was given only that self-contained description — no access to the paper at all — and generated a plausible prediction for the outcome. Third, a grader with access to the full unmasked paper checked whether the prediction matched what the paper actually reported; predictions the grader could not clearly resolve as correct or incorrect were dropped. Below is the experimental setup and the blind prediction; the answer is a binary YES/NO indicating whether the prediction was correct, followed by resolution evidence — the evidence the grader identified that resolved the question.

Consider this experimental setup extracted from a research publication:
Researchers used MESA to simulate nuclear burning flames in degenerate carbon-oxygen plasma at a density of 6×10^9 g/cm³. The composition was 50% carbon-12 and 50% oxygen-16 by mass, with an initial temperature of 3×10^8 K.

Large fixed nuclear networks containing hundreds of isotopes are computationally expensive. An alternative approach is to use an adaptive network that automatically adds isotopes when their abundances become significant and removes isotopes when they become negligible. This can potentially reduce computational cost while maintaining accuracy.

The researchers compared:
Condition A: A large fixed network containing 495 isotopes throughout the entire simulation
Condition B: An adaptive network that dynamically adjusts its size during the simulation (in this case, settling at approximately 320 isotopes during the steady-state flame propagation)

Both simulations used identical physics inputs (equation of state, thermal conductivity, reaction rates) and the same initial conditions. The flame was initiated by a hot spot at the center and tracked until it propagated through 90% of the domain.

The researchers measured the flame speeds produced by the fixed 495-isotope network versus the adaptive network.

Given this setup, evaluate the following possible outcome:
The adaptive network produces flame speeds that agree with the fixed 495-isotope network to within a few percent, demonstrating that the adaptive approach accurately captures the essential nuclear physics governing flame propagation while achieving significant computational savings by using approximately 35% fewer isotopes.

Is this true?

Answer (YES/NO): YES